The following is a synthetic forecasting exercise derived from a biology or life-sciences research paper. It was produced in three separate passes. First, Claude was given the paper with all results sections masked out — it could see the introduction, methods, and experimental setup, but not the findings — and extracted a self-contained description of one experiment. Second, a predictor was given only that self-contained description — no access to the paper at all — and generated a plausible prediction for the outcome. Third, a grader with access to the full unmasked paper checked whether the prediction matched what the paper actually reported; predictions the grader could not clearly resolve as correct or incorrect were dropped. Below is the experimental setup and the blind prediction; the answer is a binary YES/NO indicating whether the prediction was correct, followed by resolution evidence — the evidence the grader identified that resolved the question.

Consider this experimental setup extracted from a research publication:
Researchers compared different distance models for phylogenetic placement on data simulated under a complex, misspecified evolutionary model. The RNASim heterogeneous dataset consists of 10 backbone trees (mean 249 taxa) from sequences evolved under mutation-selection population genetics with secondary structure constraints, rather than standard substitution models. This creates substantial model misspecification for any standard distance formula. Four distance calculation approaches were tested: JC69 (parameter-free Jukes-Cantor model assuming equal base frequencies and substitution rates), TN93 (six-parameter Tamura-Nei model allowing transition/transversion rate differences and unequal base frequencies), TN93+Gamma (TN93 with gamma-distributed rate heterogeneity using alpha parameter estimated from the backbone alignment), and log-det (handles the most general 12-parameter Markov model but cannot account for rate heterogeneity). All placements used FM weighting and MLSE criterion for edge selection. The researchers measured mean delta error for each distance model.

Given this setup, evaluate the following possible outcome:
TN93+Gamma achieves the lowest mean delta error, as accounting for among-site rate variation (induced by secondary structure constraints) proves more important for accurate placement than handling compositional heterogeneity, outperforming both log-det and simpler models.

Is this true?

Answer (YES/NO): NO